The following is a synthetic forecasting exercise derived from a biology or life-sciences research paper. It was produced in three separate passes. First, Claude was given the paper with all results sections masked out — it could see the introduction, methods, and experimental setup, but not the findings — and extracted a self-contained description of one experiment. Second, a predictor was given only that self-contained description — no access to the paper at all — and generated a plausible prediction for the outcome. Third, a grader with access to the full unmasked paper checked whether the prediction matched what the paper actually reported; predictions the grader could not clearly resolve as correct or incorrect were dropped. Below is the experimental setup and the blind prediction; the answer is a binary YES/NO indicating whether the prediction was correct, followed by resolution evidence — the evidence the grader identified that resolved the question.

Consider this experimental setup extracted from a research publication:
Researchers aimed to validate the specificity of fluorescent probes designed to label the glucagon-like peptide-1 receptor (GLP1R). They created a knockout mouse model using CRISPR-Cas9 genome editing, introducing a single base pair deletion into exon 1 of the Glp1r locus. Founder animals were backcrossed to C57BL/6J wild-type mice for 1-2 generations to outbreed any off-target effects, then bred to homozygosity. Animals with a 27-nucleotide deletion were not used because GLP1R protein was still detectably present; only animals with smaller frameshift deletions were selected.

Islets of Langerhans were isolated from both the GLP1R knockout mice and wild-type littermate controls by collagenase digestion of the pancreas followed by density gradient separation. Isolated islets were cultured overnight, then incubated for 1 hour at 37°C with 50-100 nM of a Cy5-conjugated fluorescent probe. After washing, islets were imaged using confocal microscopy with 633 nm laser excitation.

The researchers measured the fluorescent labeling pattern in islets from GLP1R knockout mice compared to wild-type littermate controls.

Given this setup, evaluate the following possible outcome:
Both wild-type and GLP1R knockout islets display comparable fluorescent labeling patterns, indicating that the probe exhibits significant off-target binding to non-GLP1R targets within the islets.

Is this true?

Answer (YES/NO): NO